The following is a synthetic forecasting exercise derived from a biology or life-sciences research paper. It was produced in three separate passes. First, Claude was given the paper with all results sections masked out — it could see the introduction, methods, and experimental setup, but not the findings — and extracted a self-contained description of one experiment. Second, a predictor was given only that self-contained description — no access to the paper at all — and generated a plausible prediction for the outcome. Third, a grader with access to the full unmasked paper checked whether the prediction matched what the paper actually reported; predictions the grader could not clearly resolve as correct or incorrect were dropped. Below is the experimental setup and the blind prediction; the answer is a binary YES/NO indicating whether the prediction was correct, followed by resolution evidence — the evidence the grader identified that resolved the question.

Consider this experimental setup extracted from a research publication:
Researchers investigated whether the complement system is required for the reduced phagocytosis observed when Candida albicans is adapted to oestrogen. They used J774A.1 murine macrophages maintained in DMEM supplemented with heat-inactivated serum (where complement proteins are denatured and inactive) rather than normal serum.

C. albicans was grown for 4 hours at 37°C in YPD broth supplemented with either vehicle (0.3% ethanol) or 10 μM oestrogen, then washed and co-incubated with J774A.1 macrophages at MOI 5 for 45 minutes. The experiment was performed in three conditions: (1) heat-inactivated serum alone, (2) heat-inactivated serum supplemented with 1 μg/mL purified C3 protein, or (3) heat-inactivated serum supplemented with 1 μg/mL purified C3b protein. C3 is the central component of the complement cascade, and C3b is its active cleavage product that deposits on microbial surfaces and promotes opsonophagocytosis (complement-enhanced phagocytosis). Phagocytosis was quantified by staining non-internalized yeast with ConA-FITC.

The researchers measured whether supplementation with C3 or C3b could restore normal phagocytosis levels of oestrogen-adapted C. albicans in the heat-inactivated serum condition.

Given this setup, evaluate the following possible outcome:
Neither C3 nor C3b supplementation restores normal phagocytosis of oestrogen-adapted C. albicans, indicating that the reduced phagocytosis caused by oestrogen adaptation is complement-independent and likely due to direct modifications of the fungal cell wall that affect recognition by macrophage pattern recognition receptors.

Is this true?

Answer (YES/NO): NO